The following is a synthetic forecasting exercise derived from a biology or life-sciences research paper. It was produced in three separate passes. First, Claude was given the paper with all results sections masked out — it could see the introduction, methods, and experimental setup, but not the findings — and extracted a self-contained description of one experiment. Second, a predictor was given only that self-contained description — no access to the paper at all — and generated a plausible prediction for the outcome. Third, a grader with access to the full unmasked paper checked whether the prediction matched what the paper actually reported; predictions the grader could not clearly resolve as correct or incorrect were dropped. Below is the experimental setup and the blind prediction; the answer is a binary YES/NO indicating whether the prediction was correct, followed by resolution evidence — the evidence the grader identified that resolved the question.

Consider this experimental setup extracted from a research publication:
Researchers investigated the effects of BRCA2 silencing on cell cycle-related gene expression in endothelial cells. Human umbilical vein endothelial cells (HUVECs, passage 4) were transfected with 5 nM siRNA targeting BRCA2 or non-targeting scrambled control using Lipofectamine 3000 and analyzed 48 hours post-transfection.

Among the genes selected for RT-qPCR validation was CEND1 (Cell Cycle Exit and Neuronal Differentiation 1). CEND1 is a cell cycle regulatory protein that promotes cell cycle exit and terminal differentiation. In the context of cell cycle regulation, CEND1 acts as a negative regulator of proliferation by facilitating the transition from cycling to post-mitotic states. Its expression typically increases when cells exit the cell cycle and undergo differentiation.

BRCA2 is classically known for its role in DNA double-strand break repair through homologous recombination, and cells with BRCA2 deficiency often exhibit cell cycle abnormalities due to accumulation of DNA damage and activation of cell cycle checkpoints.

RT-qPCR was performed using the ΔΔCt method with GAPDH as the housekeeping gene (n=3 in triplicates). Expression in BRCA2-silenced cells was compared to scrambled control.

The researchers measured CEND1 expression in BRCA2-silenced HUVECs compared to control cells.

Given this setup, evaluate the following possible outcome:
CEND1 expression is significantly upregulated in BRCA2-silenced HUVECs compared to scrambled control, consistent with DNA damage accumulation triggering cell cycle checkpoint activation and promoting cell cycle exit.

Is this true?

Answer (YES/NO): YES